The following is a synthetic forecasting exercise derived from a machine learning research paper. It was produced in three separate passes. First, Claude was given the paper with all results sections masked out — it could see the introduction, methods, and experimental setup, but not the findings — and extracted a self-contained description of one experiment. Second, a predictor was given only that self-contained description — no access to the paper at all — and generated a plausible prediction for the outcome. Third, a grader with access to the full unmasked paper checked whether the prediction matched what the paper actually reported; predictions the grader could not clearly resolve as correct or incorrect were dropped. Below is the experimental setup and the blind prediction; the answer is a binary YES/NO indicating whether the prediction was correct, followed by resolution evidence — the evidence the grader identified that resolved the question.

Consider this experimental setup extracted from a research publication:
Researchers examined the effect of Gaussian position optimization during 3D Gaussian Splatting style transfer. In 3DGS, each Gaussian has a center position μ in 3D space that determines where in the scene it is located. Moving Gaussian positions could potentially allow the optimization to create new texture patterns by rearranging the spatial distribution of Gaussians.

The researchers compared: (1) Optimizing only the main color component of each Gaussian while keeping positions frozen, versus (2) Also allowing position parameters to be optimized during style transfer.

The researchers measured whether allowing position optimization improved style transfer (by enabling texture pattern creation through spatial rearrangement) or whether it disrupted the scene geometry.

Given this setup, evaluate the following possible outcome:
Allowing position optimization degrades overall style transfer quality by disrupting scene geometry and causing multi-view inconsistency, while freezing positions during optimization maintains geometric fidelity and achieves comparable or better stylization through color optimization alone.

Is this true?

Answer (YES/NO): YES